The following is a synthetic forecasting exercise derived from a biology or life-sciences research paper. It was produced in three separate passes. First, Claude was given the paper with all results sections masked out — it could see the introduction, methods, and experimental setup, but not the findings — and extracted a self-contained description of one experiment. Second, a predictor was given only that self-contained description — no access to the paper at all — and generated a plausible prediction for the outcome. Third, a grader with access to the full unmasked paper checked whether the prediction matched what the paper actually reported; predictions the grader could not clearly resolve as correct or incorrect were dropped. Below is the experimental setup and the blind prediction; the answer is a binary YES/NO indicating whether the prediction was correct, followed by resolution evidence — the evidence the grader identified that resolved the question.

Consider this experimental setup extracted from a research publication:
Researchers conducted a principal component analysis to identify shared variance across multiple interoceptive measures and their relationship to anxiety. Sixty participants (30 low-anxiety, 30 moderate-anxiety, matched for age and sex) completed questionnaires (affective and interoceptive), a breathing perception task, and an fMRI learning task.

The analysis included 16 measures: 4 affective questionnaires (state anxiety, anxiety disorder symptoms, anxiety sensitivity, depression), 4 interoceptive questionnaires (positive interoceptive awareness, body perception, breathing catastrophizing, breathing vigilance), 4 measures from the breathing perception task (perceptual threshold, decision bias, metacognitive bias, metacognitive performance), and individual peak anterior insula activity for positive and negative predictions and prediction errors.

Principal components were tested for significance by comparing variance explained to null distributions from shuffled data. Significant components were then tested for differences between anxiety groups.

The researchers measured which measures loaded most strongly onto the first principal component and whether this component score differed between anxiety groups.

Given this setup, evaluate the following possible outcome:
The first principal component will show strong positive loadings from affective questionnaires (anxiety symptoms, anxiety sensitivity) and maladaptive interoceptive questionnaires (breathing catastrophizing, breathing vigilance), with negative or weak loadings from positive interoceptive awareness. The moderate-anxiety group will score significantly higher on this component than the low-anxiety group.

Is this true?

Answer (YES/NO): NO